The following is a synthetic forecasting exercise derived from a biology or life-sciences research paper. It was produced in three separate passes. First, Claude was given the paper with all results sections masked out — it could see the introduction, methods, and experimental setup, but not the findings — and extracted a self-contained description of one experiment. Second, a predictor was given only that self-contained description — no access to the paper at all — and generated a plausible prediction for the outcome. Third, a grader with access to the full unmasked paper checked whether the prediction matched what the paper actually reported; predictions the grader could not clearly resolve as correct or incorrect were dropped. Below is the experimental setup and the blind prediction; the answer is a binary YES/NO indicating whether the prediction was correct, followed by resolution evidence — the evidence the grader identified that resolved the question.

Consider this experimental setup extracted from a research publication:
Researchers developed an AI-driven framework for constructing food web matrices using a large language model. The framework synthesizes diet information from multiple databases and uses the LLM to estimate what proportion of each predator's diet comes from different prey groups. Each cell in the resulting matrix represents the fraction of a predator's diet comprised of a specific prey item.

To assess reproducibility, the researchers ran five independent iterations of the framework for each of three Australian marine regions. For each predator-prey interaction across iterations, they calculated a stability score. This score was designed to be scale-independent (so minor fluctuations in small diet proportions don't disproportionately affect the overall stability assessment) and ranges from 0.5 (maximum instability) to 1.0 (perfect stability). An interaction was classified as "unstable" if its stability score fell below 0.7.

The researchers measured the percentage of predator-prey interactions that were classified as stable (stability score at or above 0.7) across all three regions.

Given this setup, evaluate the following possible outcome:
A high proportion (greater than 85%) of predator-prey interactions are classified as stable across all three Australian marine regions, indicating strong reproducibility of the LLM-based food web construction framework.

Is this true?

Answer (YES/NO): NO